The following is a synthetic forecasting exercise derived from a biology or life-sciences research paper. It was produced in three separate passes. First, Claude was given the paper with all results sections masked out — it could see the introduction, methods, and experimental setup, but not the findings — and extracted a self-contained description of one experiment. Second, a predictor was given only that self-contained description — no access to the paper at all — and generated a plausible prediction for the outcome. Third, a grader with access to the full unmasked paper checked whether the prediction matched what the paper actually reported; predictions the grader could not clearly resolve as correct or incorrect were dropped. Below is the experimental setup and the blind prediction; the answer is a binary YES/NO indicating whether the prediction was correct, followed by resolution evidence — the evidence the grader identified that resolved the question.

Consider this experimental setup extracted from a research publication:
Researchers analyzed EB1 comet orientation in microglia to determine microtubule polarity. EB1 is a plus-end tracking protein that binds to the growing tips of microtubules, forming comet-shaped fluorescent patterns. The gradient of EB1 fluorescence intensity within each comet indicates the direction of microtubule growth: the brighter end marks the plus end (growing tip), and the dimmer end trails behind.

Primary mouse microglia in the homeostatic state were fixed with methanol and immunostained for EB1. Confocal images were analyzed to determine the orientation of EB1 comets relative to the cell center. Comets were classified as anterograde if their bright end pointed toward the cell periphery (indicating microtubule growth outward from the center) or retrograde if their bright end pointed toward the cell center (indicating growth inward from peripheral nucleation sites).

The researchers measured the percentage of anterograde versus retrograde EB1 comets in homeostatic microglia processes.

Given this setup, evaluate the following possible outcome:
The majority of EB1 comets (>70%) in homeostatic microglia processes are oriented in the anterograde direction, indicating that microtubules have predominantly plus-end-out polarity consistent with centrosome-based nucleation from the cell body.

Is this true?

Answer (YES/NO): NO